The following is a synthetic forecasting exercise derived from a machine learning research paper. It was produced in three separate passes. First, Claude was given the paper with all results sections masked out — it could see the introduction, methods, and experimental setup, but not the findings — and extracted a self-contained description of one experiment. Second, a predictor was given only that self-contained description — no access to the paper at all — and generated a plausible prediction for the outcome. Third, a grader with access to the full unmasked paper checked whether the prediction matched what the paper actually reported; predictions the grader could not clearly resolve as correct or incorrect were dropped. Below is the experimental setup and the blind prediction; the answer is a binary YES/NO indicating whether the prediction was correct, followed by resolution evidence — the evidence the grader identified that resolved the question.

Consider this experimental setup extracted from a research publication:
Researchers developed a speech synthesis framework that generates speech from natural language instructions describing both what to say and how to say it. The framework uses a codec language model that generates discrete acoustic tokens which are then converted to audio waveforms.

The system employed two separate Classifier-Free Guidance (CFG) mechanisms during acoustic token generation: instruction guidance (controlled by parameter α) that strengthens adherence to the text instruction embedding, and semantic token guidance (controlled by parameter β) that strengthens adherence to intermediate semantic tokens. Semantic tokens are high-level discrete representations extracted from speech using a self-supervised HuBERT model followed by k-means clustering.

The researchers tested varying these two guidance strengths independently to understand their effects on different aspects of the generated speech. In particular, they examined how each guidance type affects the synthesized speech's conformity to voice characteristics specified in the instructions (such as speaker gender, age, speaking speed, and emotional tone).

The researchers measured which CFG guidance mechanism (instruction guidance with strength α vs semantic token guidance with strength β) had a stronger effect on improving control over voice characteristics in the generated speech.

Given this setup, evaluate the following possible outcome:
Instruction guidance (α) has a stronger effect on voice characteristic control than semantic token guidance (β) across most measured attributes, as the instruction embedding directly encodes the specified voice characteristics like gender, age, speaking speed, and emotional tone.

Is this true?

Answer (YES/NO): YES